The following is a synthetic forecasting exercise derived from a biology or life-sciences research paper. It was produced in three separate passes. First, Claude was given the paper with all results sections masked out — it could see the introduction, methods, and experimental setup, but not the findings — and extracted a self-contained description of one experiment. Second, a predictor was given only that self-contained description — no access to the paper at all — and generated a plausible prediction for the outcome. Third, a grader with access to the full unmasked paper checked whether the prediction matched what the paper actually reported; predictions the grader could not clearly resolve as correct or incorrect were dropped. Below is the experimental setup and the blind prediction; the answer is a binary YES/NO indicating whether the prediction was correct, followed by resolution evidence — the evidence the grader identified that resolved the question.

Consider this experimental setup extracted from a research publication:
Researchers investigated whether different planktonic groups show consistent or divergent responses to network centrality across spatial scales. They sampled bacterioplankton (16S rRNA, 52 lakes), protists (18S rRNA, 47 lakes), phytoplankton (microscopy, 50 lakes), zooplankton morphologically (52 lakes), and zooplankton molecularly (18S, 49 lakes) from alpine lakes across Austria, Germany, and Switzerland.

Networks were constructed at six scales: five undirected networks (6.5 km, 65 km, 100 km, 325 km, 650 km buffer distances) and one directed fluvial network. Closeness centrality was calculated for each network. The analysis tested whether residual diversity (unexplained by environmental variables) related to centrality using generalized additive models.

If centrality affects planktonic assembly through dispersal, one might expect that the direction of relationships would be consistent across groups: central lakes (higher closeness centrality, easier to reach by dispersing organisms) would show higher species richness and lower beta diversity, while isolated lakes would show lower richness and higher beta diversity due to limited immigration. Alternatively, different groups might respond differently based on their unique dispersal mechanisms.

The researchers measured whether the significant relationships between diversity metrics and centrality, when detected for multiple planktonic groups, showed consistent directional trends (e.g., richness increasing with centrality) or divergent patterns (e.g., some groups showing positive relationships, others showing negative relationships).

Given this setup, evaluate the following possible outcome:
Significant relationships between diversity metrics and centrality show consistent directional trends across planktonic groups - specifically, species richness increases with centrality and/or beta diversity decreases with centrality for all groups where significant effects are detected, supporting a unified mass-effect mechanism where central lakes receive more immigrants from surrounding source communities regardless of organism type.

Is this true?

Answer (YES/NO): YES